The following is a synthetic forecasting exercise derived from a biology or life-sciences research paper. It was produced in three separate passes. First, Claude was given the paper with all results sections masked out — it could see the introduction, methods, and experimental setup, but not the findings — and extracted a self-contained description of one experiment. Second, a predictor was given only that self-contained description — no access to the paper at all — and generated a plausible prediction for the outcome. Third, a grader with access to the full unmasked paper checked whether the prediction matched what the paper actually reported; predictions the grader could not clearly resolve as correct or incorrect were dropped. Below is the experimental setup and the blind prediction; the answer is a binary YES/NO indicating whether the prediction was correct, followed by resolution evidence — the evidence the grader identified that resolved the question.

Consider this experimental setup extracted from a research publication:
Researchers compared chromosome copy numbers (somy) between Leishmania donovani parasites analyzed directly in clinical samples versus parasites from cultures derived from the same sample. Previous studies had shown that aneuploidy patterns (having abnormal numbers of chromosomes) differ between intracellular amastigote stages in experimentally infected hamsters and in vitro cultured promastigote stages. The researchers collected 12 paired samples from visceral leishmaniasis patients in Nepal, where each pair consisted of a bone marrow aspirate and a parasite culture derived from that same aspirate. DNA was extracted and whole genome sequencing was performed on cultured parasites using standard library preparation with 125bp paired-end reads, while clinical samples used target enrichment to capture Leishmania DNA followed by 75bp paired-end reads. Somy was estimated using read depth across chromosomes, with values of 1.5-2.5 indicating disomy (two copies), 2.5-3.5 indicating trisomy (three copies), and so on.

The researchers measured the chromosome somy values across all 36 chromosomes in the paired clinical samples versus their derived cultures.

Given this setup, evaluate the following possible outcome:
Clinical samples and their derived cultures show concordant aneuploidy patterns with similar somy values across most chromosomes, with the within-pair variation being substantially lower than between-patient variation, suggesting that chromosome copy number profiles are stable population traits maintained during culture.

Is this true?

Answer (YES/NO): NO